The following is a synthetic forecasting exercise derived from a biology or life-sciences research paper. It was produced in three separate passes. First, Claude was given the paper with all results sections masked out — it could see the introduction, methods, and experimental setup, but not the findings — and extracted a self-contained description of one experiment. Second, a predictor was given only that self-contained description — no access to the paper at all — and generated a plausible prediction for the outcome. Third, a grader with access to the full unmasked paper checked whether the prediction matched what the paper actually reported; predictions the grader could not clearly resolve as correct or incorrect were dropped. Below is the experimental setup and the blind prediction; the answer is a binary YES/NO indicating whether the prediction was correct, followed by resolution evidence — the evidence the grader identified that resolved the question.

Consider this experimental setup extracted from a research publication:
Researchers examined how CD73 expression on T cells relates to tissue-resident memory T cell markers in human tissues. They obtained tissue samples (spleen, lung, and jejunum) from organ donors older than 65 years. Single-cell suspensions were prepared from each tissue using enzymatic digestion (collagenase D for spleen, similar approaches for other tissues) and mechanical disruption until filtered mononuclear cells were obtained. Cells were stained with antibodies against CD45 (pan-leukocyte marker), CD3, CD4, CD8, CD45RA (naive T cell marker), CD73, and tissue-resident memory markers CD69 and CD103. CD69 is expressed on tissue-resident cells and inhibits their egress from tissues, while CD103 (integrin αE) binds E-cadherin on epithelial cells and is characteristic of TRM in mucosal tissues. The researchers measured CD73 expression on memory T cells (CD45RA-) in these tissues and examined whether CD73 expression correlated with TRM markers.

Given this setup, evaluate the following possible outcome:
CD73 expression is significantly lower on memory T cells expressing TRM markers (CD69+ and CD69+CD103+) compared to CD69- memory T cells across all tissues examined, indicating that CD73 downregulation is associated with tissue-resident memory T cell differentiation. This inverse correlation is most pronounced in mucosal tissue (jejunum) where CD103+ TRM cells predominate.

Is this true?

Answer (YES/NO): NO